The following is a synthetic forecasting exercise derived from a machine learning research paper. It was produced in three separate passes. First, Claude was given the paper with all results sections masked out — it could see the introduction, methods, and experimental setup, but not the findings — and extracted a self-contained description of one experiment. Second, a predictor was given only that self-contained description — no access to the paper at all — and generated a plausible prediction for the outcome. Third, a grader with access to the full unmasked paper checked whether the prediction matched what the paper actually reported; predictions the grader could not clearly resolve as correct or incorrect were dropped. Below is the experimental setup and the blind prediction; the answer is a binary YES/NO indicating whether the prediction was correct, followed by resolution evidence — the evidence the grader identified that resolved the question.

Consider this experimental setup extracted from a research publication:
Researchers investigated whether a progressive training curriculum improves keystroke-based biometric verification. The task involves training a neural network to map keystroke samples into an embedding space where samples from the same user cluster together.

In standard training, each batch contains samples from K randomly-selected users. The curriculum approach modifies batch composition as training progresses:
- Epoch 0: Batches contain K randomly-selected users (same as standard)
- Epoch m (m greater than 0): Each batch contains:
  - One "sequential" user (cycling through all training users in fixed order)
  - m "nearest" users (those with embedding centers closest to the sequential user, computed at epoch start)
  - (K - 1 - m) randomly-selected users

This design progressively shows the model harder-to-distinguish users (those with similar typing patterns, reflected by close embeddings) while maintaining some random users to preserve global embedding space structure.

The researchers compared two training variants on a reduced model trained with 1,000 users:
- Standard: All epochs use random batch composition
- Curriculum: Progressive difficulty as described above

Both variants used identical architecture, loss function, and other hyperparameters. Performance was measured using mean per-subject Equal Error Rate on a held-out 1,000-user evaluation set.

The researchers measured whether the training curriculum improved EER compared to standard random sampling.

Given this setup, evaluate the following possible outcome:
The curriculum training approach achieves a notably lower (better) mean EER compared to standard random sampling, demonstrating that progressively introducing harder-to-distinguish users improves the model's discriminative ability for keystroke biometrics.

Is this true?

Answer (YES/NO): NO